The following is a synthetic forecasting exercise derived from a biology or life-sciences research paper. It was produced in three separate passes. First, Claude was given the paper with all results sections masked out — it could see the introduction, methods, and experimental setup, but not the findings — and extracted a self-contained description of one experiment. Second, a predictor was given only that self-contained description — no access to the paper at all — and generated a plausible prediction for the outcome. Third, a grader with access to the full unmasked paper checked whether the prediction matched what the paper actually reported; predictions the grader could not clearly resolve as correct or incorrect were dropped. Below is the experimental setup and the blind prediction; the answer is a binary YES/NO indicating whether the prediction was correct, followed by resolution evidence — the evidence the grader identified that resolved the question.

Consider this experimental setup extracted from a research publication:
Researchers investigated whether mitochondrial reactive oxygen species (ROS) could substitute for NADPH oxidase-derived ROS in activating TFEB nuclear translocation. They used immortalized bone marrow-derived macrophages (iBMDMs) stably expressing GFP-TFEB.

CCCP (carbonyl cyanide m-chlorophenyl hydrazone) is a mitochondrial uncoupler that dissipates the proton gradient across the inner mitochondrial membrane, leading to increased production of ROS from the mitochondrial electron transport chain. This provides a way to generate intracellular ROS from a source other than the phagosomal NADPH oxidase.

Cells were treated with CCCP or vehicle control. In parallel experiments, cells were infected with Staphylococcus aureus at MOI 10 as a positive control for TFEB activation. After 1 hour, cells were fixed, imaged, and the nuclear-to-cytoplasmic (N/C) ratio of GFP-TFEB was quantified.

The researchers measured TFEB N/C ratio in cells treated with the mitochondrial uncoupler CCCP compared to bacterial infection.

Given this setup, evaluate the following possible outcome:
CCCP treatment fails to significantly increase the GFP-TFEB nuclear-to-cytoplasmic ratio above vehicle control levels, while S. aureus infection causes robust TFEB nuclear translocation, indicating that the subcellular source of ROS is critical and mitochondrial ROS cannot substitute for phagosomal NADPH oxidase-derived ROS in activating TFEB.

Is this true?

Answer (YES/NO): NO